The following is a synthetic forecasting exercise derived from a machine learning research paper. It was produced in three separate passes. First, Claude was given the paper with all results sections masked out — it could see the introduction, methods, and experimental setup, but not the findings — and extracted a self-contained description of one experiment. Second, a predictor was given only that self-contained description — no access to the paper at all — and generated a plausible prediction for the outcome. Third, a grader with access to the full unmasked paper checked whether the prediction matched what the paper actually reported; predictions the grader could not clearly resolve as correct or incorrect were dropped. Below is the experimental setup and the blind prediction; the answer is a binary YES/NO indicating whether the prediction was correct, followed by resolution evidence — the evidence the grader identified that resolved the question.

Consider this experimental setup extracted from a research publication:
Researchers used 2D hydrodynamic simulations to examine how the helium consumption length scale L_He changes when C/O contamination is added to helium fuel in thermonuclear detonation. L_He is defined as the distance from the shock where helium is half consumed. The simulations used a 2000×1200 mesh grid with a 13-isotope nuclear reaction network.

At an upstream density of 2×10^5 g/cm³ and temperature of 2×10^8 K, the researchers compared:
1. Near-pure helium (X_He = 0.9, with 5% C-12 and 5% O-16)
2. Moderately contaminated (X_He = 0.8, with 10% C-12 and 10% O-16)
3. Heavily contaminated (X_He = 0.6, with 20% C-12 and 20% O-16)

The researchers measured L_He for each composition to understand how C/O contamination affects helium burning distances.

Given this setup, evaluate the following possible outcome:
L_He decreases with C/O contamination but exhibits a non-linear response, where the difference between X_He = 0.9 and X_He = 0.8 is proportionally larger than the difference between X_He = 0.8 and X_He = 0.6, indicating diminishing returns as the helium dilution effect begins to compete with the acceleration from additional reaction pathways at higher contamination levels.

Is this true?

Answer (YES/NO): YES